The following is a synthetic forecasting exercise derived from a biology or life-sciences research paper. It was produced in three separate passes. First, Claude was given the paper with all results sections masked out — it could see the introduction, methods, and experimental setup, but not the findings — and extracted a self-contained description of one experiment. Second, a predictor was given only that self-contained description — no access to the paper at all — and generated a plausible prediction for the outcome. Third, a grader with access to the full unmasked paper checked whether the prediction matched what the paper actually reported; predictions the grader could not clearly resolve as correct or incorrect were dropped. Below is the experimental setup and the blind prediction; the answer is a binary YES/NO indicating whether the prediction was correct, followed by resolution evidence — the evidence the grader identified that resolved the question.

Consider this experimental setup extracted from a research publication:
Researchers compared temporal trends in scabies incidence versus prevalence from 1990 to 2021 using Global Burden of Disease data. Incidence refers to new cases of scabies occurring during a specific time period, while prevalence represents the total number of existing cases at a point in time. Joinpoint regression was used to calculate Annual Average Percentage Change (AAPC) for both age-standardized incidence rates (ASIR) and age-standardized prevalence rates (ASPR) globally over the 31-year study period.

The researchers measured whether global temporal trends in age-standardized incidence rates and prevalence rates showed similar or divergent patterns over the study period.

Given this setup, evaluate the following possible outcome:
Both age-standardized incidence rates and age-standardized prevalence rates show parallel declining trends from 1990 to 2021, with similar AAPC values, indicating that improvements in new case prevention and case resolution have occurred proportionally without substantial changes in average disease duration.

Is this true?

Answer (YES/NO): YES